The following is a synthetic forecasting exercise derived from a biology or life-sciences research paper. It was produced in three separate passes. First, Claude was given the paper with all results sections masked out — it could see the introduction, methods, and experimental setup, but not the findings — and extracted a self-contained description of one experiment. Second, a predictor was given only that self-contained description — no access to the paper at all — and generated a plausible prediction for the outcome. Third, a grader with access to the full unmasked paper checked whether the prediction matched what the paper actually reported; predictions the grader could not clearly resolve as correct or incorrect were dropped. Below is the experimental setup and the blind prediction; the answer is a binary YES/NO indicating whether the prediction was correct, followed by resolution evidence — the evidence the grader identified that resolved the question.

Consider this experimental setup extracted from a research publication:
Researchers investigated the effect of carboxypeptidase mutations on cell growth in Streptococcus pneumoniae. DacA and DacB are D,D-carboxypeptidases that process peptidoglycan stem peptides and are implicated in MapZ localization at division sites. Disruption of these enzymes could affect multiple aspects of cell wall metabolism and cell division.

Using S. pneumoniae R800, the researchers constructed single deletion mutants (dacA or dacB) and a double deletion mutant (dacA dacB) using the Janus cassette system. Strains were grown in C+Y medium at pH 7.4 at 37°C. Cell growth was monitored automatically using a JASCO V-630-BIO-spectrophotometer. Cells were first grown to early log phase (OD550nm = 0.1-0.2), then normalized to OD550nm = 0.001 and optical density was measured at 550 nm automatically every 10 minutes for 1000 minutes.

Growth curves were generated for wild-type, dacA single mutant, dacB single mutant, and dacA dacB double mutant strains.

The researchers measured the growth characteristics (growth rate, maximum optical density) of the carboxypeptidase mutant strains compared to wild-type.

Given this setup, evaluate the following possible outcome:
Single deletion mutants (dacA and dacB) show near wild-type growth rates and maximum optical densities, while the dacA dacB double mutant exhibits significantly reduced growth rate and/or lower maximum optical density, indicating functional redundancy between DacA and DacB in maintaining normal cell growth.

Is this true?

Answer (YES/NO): NO